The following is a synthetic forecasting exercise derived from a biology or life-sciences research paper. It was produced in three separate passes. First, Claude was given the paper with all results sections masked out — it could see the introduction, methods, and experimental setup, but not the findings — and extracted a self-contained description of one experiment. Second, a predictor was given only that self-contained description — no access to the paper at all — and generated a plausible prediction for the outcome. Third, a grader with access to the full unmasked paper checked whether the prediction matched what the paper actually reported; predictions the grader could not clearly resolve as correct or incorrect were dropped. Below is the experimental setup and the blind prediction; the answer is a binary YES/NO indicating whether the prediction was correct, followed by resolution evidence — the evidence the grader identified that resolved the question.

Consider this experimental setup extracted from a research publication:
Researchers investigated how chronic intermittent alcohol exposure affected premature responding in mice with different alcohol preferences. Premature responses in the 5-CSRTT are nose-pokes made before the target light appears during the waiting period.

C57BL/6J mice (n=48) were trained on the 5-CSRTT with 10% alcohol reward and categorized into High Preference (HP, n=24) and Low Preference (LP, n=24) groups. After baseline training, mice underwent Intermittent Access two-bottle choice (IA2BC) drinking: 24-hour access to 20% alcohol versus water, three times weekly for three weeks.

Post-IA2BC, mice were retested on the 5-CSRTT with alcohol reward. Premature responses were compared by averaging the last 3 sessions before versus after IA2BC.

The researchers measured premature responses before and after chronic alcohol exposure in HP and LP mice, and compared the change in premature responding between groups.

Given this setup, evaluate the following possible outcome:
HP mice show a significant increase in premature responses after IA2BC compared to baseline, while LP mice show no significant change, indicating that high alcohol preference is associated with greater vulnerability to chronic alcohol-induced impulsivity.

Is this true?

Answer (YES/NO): NO